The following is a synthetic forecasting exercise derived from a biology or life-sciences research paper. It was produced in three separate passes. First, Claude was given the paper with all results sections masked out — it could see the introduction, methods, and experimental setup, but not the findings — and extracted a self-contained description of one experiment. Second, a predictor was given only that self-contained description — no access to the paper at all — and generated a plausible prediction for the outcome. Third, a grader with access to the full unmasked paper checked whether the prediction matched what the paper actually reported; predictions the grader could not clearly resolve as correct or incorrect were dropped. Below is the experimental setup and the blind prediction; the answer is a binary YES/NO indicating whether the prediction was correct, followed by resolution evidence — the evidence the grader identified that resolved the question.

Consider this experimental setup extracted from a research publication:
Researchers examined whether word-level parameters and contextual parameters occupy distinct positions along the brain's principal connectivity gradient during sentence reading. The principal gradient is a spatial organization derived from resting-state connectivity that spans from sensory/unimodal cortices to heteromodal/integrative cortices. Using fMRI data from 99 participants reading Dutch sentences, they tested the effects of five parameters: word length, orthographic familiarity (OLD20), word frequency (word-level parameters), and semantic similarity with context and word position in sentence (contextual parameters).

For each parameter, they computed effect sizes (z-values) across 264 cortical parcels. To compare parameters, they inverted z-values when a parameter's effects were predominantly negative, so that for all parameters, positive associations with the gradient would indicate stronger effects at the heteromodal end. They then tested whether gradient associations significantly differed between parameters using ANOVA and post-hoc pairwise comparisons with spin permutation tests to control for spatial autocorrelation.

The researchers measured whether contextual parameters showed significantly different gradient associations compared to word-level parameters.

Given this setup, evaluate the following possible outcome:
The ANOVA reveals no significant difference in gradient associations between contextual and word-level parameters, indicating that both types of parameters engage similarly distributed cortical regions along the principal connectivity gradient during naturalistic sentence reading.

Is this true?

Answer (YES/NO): NO